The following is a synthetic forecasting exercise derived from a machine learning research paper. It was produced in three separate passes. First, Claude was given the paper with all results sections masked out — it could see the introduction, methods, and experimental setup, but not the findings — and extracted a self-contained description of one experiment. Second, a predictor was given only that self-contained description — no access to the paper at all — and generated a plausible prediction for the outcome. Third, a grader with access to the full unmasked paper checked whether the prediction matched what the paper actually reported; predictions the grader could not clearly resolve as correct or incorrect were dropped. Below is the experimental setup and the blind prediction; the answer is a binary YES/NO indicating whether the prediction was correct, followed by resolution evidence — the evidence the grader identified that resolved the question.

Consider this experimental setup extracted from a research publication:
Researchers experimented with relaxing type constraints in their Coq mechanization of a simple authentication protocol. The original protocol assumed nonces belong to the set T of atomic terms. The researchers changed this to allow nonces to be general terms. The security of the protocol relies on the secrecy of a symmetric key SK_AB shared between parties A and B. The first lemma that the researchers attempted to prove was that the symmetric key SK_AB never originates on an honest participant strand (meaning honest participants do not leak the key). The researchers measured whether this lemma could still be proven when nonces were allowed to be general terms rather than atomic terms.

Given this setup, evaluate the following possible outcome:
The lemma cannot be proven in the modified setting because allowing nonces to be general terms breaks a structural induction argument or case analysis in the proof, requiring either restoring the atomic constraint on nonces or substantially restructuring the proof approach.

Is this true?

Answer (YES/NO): NO